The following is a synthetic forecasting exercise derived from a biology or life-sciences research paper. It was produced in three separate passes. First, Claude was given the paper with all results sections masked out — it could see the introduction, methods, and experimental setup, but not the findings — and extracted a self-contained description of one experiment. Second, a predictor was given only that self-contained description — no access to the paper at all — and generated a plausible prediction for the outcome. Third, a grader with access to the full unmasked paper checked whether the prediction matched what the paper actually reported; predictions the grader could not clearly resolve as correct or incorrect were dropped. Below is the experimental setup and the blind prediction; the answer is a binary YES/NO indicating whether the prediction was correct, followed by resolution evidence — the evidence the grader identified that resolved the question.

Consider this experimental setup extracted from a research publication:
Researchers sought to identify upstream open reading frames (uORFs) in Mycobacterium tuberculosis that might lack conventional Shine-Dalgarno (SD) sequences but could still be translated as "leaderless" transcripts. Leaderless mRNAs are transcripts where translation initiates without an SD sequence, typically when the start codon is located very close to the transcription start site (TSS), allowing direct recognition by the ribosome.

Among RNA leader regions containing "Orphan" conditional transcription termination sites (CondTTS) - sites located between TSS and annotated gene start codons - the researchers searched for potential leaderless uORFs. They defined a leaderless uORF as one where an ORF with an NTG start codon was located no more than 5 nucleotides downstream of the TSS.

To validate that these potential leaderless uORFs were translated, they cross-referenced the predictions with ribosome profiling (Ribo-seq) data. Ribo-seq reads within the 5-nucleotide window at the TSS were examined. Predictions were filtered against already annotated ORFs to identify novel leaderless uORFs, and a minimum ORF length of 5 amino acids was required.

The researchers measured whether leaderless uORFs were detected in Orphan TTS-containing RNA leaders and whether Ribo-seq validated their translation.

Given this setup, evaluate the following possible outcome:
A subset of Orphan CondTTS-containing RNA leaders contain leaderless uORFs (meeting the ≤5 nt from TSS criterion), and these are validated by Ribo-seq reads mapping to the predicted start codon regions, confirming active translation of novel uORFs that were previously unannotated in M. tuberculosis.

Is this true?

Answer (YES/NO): YES